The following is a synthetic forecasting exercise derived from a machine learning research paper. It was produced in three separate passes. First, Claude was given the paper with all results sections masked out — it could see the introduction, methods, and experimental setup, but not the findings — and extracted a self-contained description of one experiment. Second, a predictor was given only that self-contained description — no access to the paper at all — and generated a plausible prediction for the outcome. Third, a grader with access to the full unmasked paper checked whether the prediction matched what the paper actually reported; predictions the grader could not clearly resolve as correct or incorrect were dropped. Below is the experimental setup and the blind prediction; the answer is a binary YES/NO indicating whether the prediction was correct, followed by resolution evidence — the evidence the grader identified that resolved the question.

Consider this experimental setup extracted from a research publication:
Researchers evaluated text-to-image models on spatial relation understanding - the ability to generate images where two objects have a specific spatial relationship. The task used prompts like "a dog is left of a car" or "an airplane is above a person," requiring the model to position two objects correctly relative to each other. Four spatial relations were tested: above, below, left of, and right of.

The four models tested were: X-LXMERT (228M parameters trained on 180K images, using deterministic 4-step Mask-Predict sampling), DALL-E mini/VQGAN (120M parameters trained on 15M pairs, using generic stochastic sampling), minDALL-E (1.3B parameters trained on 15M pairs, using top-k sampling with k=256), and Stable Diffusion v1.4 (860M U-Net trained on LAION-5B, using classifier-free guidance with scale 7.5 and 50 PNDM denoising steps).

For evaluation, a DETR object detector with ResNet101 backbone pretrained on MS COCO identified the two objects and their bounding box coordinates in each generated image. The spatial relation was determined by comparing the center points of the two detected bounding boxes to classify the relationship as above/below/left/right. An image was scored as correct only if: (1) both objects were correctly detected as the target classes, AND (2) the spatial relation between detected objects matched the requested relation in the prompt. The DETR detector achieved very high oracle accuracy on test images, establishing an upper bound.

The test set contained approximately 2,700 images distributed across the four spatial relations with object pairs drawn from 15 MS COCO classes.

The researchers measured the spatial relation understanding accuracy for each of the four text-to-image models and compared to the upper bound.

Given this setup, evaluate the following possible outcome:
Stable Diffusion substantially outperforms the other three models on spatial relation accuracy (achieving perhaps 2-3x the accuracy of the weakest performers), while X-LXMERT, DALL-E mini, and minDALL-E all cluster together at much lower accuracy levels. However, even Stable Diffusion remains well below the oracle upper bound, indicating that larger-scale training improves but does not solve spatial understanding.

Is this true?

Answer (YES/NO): NO